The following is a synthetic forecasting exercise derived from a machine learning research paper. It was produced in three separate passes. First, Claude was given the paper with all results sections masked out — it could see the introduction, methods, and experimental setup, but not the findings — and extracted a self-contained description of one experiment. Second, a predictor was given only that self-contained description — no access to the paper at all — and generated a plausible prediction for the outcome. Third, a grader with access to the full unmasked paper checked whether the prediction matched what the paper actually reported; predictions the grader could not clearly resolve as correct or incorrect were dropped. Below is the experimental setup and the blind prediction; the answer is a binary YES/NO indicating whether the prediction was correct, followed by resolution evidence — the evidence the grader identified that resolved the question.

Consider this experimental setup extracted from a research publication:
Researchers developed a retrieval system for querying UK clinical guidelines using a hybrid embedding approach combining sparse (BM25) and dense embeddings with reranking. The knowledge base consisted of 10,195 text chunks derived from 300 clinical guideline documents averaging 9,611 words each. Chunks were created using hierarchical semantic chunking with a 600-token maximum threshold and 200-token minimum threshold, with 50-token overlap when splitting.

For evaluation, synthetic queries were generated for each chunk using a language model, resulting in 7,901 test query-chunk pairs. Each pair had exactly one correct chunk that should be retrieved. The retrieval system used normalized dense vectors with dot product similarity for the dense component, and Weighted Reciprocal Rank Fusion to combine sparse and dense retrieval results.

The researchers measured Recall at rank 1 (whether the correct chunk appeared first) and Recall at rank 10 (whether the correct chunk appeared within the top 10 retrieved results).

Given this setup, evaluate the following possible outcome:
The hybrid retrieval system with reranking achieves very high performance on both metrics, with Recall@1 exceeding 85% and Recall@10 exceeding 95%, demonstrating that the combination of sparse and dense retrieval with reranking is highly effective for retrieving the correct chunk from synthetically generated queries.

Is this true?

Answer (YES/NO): NO